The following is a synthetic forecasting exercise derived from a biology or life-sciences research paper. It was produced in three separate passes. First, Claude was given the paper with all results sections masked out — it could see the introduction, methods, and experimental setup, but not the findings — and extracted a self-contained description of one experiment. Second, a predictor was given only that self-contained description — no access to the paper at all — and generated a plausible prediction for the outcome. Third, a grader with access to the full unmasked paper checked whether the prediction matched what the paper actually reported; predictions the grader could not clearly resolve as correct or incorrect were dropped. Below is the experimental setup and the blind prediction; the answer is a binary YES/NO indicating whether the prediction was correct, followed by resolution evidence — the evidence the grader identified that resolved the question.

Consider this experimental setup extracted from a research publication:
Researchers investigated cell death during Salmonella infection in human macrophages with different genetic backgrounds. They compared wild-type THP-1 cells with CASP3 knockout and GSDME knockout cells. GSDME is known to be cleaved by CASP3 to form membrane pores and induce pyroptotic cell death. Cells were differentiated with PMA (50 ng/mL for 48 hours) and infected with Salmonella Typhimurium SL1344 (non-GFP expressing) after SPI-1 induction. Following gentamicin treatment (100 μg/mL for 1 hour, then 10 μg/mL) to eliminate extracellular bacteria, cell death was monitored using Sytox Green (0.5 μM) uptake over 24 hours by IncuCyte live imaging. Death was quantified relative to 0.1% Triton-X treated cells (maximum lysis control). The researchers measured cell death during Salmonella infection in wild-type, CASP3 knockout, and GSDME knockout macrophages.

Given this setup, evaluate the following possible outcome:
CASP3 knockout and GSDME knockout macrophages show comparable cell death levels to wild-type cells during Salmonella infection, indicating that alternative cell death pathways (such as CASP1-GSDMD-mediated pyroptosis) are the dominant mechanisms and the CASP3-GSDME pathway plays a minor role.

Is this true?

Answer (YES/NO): NO